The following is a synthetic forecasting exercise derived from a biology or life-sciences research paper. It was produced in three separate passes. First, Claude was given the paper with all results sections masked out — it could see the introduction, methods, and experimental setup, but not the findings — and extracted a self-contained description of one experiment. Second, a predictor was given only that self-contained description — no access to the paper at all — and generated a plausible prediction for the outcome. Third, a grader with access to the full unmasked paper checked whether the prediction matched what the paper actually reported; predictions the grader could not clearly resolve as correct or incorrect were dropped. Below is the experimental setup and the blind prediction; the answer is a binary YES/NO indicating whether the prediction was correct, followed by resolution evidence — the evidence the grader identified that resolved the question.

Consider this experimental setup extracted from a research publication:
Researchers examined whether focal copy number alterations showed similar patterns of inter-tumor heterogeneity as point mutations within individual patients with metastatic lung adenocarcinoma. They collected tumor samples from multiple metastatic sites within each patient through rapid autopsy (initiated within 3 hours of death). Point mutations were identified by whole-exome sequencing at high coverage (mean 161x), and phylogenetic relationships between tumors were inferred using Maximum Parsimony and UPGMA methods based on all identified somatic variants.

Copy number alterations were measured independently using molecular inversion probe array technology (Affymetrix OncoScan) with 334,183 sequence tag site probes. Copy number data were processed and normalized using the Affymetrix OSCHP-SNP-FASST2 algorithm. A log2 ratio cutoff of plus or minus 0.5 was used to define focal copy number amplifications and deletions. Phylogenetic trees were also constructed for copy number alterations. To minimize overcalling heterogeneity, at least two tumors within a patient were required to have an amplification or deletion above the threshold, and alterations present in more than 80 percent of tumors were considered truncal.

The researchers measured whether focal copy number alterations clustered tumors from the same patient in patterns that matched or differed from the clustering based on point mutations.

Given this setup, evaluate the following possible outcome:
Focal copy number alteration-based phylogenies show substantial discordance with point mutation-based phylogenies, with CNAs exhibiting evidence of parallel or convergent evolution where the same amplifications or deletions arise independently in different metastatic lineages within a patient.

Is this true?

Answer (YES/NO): NO